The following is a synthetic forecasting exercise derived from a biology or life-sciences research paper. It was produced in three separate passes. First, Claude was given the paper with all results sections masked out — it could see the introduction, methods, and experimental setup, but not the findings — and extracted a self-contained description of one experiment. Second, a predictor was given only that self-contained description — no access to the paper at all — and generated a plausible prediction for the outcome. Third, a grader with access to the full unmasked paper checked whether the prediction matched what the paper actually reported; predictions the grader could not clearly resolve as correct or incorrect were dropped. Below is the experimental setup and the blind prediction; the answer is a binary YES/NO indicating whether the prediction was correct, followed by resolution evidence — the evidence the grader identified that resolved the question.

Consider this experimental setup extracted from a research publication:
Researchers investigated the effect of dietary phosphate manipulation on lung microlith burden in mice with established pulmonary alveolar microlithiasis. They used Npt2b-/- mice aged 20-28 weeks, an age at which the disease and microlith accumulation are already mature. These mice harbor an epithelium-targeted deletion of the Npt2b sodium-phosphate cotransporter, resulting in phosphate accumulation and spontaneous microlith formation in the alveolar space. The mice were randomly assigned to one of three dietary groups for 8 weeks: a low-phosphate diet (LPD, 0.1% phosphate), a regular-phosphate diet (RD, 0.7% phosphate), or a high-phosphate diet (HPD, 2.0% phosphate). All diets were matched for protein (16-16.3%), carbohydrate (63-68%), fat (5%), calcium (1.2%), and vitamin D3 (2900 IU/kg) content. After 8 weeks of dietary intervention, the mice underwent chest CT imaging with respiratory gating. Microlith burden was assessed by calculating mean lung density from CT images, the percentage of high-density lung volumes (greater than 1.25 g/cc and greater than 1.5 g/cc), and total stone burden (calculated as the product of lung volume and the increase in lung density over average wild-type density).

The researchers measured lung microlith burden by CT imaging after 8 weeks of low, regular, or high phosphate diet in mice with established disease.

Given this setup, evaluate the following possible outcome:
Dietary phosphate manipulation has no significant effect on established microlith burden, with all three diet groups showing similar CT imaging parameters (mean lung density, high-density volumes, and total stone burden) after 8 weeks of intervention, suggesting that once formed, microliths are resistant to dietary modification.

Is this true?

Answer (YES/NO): NO